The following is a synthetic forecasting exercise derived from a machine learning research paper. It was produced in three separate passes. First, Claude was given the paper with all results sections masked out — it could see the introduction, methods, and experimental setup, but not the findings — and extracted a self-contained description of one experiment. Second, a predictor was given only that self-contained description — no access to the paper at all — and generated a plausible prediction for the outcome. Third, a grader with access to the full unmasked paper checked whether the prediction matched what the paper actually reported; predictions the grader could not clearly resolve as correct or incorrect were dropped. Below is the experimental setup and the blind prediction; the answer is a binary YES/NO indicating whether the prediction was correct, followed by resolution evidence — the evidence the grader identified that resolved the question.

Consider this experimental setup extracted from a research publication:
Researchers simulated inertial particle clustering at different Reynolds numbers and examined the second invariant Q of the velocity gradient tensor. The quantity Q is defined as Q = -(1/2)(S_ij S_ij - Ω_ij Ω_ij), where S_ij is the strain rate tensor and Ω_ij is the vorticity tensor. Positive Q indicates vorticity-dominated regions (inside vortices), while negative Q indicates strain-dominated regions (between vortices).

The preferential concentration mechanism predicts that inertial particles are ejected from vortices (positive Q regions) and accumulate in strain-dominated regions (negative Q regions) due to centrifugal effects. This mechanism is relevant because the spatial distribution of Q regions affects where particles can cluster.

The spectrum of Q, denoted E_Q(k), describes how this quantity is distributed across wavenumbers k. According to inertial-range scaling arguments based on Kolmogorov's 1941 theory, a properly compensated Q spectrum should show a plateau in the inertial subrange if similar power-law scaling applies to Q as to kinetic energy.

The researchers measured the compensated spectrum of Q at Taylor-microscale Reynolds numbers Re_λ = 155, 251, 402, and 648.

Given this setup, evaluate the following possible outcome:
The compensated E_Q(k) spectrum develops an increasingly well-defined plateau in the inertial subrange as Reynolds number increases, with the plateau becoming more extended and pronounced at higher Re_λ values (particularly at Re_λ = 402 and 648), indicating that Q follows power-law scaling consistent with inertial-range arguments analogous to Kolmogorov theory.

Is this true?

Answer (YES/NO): NO